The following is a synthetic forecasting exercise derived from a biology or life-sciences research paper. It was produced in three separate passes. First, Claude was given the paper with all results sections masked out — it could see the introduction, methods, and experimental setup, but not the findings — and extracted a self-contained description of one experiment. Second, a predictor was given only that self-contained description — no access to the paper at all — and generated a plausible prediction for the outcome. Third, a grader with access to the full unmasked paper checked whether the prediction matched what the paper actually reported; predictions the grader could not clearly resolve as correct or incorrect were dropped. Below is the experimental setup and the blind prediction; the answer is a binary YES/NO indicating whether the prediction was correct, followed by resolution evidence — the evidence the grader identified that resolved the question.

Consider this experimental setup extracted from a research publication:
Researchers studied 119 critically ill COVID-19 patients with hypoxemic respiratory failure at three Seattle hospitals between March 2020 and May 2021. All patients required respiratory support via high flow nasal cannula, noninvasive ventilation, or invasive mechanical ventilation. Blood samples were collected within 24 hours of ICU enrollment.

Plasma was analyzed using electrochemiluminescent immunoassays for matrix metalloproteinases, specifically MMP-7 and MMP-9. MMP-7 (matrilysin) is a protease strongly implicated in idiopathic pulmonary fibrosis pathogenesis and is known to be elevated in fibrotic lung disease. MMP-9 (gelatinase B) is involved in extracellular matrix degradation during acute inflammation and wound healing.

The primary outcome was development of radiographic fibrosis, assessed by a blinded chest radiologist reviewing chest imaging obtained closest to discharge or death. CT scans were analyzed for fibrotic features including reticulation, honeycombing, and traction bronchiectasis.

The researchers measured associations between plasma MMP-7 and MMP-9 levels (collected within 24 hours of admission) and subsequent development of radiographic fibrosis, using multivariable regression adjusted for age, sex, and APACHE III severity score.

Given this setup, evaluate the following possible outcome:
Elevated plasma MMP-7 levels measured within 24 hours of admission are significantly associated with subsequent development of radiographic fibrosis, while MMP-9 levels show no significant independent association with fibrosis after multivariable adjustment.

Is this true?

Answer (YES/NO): NO